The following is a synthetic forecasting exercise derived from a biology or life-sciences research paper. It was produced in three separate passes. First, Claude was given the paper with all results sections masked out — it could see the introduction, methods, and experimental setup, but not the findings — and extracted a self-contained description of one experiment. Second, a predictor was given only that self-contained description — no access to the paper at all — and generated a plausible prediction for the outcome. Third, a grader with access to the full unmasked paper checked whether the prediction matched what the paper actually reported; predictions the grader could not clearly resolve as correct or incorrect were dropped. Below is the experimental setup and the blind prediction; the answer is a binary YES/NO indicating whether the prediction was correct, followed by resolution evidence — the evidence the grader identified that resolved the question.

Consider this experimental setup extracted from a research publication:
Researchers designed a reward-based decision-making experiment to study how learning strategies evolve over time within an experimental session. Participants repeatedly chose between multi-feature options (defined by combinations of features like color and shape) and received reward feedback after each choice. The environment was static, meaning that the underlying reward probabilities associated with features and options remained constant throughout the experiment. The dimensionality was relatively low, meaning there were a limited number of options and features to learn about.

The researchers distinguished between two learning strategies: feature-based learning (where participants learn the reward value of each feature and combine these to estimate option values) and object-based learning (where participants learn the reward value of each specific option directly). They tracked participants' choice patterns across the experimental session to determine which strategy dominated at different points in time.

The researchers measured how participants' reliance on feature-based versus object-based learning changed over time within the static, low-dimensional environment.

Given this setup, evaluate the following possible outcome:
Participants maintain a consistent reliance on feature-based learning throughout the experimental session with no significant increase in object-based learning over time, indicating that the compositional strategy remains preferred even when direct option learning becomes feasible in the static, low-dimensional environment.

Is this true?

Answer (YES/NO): NO